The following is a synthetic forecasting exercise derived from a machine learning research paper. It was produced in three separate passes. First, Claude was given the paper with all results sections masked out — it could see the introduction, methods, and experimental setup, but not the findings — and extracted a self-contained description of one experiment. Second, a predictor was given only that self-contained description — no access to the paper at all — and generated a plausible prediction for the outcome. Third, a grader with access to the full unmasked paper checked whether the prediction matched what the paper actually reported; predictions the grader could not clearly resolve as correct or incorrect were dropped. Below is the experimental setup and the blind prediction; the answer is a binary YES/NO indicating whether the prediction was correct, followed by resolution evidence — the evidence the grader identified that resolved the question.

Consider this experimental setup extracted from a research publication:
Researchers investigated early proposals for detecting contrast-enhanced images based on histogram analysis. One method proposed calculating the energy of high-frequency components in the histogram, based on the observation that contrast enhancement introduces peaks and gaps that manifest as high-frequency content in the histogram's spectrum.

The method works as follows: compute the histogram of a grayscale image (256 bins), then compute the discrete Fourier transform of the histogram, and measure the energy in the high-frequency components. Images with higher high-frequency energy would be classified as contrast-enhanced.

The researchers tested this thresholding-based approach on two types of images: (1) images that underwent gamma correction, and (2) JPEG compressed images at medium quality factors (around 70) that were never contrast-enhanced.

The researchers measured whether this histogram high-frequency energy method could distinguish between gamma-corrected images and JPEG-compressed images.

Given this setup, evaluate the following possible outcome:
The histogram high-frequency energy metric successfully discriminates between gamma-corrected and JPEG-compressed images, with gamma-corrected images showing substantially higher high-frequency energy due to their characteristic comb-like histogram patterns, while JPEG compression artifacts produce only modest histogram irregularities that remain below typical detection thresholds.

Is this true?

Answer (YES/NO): NO